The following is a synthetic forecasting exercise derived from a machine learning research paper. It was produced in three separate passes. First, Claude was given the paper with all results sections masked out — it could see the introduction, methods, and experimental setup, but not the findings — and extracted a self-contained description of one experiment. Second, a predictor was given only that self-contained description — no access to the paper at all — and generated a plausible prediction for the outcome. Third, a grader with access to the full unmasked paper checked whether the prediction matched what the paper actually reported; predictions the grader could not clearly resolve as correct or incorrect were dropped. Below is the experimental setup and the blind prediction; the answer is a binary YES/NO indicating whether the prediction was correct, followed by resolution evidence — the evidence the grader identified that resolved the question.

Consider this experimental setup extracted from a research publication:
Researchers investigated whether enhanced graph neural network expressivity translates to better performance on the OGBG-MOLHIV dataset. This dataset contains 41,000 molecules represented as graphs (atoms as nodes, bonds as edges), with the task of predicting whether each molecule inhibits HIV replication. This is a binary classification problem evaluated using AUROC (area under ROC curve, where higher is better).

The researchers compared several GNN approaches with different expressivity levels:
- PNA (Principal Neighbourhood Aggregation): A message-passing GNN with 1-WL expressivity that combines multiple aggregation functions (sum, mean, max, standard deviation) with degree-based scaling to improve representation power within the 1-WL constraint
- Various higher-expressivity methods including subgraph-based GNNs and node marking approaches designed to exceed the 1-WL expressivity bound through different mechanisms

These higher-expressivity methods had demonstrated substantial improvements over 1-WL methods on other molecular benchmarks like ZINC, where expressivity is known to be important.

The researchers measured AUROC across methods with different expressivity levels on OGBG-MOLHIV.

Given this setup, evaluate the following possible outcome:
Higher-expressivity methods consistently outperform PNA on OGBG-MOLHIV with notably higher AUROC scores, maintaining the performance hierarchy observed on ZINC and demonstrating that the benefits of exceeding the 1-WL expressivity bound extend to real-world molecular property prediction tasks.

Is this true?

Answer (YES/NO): NO